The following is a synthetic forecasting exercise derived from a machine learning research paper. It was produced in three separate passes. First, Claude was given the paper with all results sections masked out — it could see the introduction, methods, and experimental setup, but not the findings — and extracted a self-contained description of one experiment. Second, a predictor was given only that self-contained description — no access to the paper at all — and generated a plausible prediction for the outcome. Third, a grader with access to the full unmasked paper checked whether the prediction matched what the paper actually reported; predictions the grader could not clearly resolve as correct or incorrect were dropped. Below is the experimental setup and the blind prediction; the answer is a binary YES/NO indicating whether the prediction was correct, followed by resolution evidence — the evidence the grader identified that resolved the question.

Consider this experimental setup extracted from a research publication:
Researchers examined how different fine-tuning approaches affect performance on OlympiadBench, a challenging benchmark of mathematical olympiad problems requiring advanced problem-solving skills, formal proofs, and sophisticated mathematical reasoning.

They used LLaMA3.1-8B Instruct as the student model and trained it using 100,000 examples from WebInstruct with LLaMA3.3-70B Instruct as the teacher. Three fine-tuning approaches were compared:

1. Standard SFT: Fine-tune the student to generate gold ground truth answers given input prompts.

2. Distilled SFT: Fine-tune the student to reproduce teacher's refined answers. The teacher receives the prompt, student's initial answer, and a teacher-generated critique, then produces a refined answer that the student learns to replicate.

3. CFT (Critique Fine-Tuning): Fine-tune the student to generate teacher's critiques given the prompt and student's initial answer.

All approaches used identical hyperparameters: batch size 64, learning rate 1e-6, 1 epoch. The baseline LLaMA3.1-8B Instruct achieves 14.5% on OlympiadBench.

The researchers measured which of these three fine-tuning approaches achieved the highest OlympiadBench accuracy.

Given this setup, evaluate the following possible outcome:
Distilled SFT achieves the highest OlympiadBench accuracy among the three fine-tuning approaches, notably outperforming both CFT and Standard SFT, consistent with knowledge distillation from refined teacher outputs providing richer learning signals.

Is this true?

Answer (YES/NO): YES